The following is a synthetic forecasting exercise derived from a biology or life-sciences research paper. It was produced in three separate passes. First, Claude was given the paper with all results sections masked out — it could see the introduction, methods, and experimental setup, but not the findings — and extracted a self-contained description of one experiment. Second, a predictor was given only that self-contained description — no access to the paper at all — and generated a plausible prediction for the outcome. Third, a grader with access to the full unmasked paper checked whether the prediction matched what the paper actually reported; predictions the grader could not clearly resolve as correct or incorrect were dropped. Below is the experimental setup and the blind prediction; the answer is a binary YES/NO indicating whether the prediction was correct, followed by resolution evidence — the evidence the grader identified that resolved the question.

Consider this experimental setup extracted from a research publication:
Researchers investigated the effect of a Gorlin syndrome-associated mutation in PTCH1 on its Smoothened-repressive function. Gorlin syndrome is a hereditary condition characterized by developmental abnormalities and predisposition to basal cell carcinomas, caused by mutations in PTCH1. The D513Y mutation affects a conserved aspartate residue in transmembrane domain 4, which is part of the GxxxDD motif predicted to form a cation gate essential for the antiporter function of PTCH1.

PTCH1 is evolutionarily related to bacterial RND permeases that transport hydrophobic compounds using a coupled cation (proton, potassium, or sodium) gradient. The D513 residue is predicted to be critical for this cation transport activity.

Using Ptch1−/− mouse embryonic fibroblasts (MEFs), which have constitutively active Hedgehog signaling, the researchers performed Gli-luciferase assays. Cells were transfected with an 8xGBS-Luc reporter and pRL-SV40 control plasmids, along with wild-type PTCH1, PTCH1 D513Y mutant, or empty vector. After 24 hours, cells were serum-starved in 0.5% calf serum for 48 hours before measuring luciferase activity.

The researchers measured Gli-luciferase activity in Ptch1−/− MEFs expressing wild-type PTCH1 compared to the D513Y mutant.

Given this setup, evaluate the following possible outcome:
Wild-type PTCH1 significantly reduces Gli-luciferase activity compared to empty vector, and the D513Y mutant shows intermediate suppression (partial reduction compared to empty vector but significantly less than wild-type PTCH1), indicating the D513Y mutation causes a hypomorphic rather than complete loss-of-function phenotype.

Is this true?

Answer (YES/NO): YES